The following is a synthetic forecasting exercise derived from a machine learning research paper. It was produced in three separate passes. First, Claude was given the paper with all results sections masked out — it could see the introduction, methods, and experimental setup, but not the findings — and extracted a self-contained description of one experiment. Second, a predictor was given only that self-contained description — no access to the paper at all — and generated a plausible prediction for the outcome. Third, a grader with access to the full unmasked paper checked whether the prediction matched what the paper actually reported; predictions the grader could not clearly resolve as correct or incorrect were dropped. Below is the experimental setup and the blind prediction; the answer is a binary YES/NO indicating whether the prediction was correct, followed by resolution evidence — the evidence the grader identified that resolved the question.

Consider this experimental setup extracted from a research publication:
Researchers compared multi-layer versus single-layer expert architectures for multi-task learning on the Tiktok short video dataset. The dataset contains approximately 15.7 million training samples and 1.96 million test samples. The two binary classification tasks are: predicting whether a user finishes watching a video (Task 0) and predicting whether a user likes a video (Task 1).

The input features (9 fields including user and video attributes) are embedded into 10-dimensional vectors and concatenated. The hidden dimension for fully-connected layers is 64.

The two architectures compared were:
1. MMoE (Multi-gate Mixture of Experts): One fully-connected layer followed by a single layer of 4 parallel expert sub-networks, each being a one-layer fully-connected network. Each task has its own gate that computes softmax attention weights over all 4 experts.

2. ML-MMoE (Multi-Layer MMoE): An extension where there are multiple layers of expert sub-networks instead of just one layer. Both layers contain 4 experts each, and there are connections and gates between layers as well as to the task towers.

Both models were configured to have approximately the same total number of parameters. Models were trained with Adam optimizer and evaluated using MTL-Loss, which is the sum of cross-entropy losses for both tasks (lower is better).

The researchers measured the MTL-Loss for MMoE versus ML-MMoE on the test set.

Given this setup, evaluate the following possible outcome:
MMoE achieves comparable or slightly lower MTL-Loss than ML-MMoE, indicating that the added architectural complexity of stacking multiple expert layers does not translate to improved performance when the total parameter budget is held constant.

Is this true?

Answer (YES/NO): YES